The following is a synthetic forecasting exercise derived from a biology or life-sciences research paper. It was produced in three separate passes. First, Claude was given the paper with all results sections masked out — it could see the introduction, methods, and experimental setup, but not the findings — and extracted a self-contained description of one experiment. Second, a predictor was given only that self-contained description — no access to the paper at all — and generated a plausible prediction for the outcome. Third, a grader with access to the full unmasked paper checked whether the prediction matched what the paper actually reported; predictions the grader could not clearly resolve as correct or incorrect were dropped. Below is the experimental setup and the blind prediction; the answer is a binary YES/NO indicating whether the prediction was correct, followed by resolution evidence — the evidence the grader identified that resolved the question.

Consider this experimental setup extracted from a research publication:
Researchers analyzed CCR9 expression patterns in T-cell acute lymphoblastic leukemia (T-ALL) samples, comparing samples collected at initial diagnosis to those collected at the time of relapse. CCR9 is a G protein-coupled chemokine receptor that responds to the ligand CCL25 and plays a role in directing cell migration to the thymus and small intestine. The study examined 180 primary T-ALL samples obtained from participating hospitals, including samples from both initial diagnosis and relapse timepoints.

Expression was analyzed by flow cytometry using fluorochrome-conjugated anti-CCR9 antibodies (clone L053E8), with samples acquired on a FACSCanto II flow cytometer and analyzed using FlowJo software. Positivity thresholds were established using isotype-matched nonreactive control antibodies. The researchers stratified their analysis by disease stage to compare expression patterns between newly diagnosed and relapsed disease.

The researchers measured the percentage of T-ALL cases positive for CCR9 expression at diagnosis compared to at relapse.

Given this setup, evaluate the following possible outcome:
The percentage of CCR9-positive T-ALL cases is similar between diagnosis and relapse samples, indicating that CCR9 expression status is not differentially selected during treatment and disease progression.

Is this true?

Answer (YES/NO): NO